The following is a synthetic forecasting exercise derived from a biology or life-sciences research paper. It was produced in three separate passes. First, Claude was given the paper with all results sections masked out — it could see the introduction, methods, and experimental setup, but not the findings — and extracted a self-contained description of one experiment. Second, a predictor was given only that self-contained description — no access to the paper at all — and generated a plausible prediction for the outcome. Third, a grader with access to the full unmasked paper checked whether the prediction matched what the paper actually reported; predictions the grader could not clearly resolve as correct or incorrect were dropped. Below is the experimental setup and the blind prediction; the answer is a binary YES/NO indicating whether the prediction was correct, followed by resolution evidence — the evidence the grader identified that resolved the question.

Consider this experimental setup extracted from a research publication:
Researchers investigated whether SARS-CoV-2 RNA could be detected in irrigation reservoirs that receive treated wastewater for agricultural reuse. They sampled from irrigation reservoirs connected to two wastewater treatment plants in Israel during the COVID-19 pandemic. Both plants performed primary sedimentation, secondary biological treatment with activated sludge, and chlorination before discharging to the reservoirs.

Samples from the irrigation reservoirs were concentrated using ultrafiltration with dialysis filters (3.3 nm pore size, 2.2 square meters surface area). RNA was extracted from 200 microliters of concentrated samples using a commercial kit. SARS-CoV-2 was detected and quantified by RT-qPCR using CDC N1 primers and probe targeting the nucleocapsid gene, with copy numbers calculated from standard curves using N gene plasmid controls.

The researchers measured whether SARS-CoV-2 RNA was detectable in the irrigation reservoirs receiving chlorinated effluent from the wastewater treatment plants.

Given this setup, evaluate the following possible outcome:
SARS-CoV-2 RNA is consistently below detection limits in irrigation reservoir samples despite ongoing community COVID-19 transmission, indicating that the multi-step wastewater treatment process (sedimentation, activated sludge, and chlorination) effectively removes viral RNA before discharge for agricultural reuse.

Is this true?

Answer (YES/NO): NO